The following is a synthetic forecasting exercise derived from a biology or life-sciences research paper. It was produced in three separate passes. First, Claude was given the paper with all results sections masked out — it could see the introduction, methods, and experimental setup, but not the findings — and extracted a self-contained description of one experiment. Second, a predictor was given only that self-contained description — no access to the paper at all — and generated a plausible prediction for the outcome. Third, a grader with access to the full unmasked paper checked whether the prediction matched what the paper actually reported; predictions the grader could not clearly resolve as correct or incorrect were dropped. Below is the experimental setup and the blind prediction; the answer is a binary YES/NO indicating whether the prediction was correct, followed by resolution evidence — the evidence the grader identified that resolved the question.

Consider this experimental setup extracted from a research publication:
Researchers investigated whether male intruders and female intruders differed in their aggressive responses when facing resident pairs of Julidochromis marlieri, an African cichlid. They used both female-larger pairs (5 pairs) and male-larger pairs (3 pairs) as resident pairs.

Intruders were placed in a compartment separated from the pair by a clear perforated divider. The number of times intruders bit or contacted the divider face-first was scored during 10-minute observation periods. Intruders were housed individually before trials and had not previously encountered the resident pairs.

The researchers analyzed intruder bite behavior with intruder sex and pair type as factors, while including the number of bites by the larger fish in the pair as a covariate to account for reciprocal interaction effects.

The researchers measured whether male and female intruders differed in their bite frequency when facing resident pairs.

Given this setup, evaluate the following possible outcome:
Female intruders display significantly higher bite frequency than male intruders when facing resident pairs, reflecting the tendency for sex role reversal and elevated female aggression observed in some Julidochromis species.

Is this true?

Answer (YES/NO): YES